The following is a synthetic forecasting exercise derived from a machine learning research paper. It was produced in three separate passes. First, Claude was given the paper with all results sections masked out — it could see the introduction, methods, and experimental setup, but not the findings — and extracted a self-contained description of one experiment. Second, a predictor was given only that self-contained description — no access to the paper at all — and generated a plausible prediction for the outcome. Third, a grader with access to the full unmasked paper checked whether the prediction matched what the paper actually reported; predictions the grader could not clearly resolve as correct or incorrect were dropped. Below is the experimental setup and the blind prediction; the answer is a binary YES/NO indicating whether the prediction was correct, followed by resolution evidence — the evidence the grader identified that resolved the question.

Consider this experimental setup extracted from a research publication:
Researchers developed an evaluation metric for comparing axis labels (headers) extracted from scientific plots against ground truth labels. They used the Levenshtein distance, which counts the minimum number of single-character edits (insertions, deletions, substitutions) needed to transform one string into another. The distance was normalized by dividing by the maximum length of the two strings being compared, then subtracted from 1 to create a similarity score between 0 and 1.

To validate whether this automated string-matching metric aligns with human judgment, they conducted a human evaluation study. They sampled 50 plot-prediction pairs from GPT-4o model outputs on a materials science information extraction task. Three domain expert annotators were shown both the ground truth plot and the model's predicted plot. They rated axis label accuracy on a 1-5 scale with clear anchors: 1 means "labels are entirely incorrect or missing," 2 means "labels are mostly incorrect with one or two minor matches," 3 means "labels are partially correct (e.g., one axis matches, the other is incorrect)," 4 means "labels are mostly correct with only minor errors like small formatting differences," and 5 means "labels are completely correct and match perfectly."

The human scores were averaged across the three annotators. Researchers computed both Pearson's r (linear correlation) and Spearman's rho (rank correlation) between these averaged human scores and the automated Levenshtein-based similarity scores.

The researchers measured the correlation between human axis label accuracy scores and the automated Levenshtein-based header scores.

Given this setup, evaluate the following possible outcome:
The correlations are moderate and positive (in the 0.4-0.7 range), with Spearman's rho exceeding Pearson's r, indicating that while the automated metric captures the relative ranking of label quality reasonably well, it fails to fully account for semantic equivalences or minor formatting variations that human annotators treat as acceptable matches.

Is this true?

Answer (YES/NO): NO